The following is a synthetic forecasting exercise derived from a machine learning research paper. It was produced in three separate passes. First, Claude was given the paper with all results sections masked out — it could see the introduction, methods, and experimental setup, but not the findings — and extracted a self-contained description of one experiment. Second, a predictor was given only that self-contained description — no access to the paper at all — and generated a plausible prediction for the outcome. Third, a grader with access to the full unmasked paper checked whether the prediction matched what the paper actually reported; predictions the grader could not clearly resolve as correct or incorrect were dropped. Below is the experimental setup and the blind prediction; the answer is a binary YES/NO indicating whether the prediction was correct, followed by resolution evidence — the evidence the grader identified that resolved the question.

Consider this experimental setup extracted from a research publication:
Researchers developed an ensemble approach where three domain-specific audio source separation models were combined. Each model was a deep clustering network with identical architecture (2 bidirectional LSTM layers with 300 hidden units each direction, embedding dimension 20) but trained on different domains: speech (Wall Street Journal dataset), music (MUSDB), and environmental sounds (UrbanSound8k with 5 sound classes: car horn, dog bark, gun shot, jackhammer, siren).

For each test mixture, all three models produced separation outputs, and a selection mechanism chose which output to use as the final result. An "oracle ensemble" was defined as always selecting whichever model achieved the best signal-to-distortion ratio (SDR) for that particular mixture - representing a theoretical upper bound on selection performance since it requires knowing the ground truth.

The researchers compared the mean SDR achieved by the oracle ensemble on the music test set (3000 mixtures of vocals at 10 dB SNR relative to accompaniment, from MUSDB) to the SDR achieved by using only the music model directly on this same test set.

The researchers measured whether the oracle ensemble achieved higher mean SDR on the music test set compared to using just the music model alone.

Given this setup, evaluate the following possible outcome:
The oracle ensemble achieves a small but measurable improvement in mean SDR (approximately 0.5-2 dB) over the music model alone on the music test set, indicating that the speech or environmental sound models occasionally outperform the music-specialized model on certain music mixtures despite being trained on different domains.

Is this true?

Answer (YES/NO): NO